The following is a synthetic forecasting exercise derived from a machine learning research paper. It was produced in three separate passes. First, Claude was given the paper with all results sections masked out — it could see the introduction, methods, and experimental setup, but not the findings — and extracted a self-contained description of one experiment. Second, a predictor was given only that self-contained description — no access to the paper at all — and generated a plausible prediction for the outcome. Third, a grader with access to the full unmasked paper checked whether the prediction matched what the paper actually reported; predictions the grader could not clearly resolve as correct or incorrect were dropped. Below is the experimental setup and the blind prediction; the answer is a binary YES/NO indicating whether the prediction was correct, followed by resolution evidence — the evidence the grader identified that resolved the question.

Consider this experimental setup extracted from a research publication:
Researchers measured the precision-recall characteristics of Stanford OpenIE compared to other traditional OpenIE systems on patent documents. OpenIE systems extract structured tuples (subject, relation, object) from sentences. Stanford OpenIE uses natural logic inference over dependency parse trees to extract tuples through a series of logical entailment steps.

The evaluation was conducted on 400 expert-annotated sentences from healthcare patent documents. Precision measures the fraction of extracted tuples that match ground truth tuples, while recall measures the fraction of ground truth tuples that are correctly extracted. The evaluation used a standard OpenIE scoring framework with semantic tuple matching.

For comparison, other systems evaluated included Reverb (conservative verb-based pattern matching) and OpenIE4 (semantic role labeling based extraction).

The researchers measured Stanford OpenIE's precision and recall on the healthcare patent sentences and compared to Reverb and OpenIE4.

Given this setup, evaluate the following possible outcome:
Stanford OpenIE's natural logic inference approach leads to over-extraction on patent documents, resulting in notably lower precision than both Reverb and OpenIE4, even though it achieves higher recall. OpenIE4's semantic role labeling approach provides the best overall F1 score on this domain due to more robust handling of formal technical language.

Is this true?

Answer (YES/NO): NO